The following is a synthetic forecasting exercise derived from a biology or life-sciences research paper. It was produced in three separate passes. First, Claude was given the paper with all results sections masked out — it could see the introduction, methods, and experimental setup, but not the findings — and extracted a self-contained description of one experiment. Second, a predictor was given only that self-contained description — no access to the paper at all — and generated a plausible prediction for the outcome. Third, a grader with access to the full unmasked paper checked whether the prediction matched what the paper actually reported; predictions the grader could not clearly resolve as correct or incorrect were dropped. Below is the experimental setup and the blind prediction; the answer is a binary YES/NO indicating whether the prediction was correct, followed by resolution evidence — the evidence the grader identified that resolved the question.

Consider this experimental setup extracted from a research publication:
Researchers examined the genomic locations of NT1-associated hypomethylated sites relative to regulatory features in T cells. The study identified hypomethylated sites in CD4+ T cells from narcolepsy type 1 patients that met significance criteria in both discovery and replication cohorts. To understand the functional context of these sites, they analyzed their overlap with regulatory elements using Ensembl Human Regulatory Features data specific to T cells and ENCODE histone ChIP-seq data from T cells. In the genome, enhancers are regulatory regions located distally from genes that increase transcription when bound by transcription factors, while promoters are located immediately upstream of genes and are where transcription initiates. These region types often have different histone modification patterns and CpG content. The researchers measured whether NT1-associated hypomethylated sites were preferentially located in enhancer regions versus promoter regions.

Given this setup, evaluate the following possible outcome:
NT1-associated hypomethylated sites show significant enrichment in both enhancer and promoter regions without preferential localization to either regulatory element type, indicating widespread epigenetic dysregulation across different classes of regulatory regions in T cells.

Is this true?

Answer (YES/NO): NO